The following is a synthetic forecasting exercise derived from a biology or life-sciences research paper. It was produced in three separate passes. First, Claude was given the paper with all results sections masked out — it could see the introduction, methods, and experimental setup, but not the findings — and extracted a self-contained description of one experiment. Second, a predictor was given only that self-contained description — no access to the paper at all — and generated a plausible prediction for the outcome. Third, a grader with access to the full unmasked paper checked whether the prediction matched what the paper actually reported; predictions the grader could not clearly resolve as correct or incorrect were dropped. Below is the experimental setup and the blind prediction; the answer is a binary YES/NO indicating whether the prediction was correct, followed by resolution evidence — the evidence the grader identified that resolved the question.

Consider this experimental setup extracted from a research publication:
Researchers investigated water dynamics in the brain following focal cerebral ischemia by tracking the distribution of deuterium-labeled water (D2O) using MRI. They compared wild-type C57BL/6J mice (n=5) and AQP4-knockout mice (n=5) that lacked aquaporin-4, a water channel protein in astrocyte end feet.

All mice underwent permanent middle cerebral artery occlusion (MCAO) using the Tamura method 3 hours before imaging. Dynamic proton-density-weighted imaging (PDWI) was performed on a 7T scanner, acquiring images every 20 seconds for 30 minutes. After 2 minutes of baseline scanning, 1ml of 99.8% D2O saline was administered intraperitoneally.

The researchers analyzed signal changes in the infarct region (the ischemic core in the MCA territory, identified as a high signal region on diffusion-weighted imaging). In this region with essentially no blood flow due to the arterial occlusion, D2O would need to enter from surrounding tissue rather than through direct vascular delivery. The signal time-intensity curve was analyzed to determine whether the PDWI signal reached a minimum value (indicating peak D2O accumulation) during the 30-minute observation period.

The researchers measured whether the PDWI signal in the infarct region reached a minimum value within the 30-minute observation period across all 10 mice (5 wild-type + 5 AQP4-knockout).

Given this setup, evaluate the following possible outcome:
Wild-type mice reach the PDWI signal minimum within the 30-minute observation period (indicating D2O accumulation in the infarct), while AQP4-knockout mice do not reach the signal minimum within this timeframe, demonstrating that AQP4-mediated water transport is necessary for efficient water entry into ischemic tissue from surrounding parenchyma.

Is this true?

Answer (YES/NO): NO